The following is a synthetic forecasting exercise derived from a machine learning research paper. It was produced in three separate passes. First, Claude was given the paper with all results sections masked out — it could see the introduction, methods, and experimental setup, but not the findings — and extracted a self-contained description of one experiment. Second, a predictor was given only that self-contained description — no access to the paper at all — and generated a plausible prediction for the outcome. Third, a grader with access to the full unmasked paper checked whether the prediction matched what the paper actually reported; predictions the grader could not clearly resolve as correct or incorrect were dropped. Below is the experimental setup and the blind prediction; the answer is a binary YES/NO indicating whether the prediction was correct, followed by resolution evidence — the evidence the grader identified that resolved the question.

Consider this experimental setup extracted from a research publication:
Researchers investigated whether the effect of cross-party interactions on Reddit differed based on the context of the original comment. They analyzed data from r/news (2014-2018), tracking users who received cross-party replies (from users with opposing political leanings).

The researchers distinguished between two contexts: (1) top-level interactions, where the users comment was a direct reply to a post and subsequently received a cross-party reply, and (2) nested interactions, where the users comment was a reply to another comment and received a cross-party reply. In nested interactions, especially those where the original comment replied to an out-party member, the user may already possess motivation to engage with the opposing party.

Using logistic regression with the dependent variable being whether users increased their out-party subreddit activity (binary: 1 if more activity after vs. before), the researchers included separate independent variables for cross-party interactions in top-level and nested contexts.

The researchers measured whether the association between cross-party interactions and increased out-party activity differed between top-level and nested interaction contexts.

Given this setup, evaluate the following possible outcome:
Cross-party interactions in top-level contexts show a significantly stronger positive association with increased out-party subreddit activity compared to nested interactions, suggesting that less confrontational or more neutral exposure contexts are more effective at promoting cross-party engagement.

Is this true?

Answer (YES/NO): NO